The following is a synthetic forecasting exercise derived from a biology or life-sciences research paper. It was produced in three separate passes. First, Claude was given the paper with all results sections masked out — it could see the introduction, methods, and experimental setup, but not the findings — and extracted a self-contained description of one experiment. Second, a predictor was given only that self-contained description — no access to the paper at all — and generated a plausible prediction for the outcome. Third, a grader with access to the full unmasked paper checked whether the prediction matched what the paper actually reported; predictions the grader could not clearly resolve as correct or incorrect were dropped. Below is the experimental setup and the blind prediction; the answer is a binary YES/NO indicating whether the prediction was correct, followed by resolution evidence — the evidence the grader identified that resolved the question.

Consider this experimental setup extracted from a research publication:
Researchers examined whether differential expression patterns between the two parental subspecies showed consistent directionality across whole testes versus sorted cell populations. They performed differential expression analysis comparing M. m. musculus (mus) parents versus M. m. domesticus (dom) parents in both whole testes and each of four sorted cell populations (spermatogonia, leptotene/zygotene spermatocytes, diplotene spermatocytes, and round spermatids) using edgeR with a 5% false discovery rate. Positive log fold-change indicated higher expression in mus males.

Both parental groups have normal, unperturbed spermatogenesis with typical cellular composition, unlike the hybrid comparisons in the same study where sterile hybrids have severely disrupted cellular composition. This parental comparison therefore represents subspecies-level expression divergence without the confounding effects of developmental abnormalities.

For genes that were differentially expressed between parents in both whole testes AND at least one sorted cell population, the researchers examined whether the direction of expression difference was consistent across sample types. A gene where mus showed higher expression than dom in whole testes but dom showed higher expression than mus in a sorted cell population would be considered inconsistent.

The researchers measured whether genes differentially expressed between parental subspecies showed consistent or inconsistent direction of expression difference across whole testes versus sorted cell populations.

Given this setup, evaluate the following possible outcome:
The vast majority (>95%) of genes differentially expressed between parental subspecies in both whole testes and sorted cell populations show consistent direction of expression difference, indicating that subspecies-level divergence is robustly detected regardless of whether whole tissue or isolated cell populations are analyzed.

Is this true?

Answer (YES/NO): YES